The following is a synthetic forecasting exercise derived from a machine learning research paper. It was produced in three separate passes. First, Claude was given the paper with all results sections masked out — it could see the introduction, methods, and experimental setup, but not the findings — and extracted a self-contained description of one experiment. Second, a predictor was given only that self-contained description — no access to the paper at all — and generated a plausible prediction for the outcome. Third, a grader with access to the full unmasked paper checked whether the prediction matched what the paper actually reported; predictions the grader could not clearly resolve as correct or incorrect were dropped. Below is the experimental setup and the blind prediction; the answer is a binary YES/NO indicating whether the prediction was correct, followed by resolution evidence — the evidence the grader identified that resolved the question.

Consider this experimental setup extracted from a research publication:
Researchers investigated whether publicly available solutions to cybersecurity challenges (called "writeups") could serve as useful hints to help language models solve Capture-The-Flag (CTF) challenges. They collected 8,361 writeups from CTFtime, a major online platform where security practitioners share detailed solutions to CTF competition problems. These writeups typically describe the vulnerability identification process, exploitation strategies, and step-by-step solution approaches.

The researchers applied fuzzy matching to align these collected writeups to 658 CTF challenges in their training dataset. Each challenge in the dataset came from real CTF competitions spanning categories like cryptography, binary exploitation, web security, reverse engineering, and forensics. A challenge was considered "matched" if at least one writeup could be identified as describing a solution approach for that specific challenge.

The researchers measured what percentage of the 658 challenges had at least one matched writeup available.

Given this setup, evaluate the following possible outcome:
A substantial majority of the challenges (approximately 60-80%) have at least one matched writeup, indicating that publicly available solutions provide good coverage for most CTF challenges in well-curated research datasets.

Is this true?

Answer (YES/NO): NO